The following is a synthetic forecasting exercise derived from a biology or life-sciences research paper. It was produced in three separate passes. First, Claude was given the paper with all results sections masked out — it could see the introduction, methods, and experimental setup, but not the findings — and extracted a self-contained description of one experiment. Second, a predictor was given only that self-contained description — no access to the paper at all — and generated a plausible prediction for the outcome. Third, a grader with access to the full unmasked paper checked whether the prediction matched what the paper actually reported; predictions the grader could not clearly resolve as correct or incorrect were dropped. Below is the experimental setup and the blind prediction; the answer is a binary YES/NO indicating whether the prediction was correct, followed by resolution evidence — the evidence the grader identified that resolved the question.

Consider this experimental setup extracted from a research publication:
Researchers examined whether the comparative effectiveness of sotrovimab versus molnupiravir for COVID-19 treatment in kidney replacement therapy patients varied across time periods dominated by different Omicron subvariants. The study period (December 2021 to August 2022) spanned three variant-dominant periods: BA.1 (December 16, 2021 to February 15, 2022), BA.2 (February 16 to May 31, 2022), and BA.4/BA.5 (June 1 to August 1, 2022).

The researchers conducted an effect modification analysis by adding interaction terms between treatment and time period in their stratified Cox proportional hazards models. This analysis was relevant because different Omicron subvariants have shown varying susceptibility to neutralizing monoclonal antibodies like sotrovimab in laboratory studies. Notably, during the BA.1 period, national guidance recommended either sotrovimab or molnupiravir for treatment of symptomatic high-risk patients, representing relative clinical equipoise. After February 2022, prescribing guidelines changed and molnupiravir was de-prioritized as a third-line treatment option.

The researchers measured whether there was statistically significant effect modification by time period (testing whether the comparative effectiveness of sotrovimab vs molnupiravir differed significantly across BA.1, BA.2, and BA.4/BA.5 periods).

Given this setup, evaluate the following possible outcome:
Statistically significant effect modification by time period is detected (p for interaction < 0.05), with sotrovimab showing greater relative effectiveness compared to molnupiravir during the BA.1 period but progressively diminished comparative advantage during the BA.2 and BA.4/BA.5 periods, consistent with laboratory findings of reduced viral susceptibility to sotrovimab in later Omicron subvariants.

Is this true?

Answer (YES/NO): NO